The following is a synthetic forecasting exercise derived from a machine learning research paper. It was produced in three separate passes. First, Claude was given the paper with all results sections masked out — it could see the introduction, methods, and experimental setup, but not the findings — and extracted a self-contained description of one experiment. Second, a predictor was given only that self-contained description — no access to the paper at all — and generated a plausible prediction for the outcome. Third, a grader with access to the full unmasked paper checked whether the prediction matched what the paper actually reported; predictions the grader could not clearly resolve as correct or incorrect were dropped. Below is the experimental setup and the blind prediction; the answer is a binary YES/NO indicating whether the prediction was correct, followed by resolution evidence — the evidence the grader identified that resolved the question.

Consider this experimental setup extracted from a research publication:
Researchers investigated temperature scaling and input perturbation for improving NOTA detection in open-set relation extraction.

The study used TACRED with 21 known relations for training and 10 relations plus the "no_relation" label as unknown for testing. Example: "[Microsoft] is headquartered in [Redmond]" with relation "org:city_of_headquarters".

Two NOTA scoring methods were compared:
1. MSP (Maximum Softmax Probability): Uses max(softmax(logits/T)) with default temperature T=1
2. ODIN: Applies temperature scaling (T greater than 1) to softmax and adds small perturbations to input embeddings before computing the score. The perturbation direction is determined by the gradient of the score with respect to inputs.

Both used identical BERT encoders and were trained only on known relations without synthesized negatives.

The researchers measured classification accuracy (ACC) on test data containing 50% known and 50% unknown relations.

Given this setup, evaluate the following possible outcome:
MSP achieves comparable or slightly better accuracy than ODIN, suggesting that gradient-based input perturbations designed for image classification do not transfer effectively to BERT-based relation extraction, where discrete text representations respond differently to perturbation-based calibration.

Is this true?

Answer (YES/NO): NO